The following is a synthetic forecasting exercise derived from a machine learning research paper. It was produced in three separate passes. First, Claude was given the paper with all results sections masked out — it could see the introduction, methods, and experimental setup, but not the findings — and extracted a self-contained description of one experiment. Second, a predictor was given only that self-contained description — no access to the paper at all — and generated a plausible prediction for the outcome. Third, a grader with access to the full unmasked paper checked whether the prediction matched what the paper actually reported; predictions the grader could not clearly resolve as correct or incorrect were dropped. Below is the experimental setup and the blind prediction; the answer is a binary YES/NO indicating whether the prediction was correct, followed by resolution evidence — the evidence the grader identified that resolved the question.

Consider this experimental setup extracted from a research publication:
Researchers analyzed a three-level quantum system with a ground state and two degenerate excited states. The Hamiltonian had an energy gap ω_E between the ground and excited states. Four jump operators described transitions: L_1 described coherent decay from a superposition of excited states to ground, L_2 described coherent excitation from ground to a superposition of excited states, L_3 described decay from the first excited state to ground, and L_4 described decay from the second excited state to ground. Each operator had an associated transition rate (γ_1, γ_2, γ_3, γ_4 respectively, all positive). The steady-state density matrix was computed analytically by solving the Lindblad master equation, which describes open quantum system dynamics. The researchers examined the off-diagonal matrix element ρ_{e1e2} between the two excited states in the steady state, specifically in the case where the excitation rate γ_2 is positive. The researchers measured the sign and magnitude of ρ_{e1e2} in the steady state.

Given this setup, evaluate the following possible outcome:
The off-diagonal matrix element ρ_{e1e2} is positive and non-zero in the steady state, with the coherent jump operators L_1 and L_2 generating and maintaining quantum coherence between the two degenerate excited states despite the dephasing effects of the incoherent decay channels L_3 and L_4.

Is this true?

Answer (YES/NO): YES